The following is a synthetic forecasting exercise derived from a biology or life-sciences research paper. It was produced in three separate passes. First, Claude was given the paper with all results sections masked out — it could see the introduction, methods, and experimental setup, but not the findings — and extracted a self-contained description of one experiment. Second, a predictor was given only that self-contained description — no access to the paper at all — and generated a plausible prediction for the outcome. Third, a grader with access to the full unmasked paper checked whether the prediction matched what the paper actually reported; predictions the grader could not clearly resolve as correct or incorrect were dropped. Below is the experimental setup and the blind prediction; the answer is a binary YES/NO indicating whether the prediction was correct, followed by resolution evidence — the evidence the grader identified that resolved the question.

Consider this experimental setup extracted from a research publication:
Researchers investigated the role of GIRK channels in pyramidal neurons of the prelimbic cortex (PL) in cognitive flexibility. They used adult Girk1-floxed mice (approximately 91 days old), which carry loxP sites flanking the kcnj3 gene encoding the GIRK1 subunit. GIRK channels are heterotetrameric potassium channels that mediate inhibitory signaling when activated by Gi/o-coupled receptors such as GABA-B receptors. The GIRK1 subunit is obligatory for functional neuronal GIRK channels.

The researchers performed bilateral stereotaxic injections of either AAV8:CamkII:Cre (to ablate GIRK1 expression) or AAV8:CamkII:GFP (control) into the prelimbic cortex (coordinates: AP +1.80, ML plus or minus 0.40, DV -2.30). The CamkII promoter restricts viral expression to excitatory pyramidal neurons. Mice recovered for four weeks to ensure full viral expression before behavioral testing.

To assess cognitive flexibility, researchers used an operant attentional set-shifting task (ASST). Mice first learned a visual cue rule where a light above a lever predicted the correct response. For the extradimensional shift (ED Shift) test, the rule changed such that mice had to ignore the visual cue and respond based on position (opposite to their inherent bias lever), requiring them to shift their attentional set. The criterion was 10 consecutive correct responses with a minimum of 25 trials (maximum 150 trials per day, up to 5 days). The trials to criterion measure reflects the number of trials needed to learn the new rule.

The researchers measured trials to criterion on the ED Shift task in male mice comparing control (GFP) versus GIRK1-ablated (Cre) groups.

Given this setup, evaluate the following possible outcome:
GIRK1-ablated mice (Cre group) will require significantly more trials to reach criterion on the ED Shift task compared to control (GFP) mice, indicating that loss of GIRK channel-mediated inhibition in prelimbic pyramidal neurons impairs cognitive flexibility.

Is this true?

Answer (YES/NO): NO